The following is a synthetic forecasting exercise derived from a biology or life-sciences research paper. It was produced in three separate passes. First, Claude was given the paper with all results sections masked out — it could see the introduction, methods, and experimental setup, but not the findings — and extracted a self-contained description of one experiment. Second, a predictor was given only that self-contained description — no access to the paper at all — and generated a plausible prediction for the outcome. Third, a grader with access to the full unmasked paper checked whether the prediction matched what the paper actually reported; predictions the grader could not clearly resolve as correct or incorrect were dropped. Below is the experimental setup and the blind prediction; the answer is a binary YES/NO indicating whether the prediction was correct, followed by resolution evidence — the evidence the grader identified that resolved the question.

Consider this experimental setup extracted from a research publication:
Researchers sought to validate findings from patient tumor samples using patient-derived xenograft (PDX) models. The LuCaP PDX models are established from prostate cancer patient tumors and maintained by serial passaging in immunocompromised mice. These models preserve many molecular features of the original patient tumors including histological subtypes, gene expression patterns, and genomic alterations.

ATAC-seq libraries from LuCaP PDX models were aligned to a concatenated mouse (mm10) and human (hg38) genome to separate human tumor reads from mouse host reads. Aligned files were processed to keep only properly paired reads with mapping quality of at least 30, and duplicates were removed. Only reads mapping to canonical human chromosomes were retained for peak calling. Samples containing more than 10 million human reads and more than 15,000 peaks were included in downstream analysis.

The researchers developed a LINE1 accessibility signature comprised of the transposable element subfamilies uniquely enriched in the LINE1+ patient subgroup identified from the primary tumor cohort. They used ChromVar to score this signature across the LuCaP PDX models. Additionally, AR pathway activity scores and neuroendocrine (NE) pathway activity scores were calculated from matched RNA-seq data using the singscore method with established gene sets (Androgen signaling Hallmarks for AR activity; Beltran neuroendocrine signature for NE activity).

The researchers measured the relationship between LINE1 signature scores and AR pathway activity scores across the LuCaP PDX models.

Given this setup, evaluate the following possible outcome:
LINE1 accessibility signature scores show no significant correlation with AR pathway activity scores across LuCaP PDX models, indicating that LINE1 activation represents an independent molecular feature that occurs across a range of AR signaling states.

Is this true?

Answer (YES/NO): NO